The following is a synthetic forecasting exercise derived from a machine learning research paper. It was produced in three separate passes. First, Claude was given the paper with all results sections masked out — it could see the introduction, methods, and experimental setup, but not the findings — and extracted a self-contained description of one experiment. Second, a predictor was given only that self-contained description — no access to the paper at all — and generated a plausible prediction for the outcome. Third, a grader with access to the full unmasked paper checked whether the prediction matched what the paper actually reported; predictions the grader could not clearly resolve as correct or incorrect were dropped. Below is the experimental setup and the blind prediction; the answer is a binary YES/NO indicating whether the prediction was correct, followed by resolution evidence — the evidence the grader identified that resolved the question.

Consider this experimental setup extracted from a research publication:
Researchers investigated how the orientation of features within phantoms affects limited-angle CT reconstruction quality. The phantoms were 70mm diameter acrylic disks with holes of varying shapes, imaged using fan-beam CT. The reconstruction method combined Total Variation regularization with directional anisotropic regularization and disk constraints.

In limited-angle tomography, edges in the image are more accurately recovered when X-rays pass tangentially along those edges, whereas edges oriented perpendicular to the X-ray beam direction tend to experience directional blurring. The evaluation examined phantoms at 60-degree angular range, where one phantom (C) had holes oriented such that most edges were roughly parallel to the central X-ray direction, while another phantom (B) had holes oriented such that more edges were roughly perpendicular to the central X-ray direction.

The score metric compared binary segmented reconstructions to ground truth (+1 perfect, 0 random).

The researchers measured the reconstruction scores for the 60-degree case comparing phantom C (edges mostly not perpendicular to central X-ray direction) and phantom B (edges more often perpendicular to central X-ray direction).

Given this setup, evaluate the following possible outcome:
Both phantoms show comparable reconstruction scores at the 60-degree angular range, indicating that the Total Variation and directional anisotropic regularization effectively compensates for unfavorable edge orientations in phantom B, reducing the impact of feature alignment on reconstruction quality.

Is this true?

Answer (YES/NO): NO